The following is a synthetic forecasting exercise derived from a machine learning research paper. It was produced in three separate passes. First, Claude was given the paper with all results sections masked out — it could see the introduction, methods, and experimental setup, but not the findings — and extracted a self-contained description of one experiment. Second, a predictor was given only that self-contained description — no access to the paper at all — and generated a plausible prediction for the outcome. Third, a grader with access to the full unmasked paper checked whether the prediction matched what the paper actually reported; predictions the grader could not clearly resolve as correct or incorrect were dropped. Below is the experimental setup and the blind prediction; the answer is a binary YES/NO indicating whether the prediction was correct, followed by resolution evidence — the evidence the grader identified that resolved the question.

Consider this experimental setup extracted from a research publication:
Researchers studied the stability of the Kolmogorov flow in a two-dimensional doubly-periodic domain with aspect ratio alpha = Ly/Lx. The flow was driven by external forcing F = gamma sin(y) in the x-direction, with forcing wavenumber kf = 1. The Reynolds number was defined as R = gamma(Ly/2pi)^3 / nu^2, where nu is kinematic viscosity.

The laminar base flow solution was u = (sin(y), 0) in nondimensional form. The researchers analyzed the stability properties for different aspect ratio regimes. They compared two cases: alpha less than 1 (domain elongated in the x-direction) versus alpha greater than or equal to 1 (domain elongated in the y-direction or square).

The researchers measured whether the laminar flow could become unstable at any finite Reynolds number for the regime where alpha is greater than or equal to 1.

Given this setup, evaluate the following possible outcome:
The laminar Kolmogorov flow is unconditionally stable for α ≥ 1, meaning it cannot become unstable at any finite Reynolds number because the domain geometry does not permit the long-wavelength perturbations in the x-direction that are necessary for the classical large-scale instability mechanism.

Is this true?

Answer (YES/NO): YES